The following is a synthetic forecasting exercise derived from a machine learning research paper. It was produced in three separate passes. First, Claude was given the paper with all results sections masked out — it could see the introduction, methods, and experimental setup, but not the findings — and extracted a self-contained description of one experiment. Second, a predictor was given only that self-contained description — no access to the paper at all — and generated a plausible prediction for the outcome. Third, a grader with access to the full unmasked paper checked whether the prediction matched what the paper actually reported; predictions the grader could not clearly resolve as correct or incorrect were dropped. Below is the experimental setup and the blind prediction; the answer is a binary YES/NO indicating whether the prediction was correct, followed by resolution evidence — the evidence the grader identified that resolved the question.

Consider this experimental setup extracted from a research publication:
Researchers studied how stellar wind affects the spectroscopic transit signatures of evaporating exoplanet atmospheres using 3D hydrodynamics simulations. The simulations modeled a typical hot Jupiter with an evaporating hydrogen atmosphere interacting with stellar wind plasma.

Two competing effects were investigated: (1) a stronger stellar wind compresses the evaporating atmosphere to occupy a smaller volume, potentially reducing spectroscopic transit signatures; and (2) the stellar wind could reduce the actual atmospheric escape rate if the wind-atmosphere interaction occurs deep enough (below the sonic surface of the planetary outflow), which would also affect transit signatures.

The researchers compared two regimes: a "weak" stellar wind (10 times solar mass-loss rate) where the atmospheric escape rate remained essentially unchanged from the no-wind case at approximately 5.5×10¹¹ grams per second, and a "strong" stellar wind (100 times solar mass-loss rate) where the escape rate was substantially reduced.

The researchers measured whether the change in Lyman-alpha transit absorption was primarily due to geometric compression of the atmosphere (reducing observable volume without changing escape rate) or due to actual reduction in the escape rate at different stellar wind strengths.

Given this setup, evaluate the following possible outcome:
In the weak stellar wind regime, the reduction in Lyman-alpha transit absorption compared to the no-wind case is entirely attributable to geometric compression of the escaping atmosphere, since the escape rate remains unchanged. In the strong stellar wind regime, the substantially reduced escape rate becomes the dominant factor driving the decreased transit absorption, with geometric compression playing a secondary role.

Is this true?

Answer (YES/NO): NO